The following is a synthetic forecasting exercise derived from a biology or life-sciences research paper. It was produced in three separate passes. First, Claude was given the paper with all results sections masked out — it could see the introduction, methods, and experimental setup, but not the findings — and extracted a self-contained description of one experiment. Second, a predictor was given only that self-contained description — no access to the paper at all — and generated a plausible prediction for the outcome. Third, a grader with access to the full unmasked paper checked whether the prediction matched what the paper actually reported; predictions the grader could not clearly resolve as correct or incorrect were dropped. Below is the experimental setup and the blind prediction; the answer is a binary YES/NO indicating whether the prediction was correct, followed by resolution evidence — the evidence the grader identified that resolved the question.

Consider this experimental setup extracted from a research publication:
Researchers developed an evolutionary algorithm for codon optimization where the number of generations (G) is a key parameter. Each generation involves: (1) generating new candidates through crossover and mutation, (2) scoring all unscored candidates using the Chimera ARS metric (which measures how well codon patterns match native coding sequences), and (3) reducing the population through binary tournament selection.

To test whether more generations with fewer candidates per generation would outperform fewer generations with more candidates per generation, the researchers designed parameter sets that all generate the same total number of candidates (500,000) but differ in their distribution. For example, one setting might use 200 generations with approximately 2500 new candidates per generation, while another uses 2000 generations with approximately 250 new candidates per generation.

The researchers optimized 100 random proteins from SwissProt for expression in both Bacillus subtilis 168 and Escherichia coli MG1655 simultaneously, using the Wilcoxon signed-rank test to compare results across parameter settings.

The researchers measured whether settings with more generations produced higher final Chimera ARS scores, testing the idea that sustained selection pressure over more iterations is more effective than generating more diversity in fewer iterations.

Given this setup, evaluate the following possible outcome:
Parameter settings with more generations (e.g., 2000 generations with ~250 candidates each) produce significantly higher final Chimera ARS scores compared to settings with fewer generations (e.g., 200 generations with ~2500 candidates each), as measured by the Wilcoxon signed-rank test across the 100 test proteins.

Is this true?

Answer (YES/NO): NO